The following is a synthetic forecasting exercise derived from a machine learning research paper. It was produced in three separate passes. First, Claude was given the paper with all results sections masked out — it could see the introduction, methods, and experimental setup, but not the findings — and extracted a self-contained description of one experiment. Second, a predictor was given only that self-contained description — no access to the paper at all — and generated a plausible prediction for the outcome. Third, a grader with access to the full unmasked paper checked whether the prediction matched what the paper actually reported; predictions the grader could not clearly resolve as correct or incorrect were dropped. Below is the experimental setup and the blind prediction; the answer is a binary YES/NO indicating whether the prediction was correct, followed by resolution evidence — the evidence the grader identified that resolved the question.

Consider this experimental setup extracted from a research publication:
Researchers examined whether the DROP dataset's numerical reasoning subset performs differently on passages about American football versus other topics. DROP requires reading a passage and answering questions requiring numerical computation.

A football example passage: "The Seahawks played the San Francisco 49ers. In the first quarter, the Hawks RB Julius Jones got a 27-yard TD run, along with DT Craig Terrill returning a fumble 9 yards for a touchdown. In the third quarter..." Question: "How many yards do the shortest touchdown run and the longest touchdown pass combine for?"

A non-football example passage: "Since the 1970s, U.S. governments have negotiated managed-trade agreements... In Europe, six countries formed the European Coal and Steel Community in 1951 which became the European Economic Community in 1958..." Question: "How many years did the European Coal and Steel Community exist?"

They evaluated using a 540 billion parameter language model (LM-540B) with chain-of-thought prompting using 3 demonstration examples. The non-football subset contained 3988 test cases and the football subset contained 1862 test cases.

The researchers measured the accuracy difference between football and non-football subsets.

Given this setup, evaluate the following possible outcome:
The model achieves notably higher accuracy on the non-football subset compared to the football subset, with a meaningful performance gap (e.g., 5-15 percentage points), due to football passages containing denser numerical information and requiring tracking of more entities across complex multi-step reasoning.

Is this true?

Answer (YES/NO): NO